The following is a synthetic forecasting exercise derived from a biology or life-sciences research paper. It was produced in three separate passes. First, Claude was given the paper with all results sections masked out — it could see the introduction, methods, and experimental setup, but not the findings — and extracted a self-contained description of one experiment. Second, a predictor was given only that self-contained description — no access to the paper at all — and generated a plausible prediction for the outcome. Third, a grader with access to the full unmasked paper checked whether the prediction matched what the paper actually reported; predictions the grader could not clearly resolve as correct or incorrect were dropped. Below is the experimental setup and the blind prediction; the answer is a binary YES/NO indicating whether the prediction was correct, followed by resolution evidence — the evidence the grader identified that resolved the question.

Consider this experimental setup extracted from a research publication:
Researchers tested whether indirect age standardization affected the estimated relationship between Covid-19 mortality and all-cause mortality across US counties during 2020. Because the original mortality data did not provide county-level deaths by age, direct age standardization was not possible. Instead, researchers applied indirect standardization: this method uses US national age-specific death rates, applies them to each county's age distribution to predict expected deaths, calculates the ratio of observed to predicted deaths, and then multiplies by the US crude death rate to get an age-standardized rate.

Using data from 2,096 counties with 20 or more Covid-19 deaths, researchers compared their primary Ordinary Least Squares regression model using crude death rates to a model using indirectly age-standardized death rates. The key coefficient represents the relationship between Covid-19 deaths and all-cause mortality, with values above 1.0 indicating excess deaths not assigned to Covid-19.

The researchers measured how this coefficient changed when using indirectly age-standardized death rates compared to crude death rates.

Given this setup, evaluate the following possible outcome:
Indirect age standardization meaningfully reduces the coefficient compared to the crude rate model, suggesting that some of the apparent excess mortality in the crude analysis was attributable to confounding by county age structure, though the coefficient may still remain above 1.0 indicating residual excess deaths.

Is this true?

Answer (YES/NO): NO